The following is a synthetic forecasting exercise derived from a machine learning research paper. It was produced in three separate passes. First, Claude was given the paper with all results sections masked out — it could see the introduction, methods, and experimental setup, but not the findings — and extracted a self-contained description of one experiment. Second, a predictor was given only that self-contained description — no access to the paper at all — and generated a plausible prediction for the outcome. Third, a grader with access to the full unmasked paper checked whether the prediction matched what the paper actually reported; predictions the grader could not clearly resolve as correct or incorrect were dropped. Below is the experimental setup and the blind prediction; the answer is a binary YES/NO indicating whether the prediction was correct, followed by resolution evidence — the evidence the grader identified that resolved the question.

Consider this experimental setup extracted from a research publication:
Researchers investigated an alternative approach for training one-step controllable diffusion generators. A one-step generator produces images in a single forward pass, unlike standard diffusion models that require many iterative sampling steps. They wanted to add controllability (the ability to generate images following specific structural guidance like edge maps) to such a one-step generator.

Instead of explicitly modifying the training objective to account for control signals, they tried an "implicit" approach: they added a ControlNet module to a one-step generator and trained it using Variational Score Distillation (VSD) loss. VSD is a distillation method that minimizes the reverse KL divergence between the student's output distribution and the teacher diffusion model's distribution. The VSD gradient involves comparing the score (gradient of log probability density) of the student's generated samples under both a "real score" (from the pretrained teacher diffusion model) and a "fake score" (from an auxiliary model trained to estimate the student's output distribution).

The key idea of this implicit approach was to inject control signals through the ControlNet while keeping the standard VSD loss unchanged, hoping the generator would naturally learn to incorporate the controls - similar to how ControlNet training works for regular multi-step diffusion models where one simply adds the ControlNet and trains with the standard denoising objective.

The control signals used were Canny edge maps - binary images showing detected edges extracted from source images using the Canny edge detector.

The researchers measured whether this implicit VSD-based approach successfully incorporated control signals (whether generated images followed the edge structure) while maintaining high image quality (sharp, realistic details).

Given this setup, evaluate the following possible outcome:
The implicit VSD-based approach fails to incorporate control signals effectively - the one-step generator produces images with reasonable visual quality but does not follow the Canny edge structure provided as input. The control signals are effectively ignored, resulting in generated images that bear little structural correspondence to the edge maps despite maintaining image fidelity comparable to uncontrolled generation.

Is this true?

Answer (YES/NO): YES